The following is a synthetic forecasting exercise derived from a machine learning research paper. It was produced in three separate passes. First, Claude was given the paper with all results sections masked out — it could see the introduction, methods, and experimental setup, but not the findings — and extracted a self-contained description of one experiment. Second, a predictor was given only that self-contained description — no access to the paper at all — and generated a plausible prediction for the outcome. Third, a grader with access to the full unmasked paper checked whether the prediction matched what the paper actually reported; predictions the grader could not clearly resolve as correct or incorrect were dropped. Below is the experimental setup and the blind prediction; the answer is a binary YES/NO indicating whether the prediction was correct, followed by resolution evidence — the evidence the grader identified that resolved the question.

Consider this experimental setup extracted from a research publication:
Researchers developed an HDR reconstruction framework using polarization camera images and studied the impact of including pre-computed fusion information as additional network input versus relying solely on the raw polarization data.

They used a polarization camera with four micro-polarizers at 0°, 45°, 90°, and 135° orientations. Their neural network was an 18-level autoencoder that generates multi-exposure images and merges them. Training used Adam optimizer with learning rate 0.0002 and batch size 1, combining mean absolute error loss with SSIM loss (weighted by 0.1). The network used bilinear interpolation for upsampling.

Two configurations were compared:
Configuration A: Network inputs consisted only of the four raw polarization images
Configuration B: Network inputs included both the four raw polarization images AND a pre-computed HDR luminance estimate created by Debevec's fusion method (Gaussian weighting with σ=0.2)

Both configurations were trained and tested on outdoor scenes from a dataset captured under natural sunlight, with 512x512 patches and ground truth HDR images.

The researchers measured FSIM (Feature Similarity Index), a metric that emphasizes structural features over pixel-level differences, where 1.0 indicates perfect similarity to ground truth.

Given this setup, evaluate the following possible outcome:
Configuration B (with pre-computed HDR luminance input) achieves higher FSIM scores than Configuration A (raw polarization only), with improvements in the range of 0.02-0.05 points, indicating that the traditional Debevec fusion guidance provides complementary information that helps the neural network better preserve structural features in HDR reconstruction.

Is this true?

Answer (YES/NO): YES